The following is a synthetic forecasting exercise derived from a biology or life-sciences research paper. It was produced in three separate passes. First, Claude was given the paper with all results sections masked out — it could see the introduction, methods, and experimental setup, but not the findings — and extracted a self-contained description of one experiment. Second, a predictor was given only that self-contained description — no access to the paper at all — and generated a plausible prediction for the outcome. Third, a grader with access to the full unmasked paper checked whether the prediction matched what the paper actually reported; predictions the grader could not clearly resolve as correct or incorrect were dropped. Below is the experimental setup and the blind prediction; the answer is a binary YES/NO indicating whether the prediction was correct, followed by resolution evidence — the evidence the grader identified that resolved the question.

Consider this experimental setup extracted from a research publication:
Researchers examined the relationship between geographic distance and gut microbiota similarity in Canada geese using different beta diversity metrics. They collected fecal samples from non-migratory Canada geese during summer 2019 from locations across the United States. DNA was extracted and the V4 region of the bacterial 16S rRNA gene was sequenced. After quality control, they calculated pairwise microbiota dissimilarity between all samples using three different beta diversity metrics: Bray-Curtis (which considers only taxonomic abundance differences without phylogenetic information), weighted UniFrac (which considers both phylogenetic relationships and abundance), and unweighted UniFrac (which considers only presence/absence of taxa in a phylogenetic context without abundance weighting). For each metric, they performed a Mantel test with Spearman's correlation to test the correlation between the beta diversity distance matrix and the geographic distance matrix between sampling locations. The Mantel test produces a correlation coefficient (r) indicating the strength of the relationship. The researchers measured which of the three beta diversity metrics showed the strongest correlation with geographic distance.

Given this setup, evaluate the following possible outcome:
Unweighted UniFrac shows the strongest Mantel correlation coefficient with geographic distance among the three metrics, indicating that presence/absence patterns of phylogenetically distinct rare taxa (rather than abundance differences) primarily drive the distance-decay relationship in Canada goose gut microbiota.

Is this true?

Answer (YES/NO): NO